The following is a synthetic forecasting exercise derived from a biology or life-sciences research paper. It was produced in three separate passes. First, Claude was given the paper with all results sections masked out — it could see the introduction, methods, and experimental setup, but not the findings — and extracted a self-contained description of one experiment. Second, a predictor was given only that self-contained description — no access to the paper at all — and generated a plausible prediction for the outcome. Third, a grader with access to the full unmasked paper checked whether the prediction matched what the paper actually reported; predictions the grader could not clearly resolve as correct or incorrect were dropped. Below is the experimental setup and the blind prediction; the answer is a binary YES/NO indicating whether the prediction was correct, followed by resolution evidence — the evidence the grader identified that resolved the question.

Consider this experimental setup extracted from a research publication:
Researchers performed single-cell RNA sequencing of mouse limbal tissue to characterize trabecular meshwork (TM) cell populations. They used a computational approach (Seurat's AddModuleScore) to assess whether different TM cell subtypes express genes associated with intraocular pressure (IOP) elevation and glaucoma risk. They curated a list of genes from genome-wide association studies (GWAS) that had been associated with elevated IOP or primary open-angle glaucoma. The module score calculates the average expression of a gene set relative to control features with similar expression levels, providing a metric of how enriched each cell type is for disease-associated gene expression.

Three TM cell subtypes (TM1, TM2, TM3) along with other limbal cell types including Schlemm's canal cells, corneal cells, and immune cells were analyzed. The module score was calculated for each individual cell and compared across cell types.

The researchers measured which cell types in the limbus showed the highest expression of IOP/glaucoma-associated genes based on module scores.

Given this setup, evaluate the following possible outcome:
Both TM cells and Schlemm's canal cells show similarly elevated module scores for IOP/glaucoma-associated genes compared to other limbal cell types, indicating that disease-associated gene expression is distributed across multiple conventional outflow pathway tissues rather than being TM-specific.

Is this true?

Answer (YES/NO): NO